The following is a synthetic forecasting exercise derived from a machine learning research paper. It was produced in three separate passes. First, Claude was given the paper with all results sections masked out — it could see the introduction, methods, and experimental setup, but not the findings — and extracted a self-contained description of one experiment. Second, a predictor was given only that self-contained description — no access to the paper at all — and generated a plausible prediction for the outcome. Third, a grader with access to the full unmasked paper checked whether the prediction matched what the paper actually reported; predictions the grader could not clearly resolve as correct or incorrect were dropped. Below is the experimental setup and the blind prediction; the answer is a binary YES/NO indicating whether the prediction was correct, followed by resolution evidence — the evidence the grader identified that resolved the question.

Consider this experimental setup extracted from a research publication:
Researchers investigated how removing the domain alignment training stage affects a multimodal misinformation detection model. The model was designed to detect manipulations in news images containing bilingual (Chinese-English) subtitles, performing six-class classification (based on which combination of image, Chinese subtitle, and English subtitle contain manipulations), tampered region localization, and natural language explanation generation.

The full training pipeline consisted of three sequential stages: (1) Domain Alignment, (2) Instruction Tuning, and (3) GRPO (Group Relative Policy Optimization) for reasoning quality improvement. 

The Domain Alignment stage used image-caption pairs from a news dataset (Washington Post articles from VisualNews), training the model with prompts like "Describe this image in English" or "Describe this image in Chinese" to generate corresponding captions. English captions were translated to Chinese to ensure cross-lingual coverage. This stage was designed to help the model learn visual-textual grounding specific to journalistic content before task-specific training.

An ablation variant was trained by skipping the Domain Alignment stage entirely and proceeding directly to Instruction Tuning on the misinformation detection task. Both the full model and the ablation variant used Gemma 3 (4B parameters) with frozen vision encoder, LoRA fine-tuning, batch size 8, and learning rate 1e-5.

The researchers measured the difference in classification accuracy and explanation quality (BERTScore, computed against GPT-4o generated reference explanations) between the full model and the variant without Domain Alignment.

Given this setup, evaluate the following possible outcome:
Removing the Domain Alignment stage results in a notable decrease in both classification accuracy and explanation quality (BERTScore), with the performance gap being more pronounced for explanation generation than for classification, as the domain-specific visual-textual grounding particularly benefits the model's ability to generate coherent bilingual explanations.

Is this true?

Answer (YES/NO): YES